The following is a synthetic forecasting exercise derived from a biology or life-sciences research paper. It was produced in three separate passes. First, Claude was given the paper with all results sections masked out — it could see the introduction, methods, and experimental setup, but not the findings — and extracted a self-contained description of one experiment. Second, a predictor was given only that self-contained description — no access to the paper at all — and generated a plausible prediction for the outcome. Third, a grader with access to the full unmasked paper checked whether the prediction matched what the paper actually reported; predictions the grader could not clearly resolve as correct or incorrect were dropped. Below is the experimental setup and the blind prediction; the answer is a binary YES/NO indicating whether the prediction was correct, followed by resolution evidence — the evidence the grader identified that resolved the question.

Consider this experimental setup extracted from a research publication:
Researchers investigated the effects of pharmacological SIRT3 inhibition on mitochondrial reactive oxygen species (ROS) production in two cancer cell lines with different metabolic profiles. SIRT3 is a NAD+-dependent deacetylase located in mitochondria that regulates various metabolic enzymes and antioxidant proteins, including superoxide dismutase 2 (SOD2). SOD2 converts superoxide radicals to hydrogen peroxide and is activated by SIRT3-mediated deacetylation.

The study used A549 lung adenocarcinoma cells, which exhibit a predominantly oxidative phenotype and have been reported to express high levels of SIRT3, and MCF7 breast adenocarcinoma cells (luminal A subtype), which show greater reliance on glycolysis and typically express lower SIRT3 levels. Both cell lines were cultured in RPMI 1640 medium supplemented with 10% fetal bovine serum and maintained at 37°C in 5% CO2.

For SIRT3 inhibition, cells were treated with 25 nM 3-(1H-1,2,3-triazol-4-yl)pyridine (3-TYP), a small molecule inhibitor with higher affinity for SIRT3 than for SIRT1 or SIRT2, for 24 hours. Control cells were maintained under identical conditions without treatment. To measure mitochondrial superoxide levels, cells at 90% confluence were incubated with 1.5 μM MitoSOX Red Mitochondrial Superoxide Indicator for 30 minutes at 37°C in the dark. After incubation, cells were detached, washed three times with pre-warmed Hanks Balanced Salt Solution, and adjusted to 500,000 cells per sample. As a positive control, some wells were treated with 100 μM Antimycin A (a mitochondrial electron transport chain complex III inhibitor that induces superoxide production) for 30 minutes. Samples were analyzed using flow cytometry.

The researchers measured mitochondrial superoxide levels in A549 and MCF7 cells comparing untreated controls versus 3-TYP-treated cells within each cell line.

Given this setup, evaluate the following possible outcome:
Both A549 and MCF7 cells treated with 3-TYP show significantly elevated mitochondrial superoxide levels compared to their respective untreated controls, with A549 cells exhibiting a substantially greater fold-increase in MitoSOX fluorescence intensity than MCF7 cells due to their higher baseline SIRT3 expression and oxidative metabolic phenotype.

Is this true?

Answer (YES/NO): NO